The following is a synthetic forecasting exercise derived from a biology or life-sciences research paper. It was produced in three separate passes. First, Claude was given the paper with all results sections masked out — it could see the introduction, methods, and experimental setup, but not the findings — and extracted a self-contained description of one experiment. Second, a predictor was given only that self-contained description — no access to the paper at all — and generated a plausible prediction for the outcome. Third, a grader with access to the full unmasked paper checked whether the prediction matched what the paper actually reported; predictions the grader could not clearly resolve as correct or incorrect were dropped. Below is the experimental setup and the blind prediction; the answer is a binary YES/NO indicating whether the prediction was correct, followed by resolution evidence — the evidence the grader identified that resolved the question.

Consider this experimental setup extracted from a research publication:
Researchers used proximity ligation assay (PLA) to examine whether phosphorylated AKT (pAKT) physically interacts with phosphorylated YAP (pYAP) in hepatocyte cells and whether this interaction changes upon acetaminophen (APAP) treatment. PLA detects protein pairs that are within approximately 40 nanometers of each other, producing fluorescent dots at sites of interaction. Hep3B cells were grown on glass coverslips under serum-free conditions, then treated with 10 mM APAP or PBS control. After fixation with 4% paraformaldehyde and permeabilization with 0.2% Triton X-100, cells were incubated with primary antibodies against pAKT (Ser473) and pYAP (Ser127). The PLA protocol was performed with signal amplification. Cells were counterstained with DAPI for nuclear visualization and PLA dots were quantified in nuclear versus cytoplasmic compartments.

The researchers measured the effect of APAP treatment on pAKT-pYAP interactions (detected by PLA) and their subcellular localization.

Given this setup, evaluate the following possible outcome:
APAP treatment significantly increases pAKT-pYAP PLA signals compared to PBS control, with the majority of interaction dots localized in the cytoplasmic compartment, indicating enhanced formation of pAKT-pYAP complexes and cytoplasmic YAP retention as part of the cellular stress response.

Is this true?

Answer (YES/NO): NO